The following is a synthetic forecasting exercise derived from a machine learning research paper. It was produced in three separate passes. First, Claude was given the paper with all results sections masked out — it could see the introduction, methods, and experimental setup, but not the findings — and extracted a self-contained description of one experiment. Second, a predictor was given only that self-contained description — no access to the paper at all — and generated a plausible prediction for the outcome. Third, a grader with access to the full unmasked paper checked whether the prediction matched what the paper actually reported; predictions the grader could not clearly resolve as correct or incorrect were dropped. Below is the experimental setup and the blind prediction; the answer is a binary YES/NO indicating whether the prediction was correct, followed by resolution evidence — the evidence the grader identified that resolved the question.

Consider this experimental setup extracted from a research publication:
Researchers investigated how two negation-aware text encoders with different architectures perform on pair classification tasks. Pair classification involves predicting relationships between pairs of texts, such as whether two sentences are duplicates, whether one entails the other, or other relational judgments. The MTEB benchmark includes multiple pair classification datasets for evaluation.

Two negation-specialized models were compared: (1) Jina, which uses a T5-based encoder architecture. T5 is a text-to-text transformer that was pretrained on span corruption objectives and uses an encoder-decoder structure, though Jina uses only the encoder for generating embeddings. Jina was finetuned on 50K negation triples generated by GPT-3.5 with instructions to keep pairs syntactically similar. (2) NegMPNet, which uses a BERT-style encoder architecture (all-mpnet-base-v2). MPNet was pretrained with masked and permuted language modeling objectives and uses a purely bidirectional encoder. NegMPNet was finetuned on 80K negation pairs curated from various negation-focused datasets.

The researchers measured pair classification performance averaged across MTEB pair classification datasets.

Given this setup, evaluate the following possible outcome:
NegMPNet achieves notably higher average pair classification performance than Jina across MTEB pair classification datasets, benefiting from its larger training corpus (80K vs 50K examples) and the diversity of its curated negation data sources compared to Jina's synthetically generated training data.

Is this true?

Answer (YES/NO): NO